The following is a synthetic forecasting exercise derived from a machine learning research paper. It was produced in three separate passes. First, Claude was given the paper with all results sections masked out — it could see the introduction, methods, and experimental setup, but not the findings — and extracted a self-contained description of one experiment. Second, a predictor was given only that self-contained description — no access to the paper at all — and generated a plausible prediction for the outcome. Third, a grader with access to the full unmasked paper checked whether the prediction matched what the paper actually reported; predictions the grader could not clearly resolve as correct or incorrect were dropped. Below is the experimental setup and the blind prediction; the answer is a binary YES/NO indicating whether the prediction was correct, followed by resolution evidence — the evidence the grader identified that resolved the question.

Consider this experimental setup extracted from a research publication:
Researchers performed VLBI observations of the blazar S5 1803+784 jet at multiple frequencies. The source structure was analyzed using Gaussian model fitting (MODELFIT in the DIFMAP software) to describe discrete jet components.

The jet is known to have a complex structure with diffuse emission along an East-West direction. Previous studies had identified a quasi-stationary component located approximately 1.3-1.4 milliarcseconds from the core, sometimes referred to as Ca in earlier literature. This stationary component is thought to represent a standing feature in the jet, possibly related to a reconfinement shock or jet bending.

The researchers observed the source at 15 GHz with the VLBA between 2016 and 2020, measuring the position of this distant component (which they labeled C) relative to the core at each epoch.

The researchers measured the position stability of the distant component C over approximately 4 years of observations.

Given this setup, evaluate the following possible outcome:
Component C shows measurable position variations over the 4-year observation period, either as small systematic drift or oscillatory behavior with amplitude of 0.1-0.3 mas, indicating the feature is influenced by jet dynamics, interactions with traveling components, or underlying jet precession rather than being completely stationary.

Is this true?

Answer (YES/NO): YES